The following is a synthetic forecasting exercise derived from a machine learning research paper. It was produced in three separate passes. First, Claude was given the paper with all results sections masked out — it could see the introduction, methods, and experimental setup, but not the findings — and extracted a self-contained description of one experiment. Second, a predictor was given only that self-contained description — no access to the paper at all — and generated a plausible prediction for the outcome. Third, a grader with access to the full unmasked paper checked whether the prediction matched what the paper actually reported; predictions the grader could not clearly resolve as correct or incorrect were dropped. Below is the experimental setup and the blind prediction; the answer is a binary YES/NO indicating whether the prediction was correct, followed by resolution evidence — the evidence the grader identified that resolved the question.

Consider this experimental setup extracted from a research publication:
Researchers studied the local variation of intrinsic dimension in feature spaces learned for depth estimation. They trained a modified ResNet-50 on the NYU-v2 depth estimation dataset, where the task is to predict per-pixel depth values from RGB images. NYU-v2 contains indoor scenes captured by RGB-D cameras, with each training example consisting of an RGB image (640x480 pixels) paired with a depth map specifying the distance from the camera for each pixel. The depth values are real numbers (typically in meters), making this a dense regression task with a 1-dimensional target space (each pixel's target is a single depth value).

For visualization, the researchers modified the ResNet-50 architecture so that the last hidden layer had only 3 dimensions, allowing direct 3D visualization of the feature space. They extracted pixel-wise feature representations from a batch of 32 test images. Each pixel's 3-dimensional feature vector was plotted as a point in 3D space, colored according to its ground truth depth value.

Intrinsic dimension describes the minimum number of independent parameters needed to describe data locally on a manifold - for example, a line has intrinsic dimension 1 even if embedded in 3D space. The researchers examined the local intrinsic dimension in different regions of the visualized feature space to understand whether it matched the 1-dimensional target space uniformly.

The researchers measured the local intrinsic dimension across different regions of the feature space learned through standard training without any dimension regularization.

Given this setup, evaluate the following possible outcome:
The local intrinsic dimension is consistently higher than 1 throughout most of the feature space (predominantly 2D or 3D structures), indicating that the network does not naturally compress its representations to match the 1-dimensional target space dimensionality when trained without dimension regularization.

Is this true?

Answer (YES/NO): NO